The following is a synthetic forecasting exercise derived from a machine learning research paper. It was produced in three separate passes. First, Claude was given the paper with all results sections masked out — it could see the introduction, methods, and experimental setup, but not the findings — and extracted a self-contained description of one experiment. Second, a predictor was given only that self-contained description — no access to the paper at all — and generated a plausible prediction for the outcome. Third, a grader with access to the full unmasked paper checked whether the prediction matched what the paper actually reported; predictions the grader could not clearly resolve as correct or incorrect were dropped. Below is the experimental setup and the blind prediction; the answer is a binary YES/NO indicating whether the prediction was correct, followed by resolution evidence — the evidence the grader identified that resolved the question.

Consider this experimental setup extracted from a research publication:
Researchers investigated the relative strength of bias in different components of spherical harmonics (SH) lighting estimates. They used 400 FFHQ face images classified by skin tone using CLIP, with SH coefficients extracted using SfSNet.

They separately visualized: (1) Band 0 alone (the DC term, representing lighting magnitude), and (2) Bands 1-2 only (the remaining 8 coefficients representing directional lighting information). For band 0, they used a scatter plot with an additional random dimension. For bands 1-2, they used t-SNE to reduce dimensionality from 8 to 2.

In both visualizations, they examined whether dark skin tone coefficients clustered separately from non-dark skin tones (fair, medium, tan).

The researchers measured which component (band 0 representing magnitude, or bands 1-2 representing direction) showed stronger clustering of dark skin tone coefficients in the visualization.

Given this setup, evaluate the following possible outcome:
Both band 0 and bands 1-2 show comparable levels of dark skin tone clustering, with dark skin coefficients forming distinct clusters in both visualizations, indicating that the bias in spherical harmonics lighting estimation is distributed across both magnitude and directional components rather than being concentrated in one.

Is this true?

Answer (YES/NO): NO